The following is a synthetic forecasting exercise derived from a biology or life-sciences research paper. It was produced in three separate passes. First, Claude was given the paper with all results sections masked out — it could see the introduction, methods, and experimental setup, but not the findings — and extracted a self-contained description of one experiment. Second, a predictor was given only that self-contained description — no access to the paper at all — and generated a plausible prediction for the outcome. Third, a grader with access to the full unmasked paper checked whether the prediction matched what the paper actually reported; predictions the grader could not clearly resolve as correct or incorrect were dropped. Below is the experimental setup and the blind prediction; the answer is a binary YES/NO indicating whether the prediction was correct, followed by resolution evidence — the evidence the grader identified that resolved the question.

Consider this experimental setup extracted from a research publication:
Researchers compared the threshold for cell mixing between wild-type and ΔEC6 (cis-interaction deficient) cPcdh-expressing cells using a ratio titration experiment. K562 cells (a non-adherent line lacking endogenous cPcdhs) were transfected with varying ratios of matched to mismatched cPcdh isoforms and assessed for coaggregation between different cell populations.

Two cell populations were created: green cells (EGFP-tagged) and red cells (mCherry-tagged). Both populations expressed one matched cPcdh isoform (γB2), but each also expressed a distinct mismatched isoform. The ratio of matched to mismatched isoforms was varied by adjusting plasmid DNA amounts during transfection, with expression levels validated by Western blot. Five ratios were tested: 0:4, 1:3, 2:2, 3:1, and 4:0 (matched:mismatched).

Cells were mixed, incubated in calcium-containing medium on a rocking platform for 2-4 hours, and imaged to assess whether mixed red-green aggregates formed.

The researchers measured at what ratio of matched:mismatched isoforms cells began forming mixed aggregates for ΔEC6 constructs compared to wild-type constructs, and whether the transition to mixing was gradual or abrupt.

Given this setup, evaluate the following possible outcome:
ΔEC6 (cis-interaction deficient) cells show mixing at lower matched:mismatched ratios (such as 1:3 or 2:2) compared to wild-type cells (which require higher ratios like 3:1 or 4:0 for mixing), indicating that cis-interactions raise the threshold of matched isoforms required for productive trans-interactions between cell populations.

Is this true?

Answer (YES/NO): YES